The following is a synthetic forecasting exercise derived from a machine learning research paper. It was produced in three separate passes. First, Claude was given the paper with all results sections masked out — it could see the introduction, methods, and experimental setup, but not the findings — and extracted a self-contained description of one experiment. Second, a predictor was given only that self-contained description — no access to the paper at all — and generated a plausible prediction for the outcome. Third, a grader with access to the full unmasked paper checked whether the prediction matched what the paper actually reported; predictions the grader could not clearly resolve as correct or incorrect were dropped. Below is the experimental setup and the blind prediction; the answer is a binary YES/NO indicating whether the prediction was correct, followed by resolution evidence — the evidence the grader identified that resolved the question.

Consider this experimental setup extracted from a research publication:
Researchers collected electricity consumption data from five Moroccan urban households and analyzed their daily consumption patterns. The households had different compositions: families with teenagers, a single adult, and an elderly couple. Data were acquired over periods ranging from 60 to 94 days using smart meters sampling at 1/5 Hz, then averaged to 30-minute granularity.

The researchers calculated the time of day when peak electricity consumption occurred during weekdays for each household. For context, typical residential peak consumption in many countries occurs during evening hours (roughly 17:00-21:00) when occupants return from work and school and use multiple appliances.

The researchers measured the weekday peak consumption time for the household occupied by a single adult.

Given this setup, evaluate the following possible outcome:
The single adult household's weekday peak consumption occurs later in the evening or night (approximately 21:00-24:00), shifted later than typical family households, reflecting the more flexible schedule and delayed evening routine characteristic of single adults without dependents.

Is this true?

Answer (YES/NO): NO